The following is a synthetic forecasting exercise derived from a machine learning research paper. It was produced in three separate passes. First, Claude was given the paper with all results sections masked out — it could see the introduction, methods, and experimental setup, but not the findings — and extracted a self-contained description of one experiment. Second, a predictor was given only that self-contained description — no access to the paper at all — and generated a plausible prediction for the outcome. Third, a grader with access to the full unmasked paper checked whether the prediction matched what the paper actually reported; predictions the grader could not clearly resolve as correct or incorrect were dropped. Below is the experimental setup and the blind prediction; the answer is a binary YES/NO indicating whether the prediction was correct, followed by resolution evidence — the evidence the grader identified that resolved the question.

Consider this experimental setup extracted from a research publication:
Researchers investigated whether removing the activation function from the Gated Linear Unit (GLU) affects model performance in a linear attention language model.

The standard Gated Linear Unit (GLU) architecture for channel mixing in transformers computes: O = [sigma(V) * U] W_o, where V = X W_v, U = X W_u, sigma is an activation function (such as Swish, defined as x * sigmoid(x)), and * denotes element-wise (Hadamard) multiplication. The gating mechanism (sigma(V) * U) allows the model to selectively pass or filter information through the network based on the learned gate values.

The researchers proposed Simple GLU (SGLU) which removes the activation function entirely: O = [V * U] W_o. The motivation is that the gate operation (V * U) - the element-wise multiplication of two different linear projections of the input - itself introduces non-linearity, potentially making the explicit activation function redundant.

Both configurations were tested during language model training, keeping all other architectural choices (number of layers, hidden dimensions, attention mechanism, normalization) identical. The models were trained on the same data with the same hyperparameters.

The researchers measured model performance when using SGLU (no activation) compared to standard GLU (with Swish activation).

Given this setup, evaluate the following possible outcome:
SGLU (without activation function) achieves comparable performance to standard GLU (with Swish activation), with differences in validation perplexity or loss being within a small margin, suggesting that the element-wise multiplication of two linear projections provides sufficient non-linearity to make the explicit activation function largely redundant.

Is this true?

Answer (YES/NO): YES